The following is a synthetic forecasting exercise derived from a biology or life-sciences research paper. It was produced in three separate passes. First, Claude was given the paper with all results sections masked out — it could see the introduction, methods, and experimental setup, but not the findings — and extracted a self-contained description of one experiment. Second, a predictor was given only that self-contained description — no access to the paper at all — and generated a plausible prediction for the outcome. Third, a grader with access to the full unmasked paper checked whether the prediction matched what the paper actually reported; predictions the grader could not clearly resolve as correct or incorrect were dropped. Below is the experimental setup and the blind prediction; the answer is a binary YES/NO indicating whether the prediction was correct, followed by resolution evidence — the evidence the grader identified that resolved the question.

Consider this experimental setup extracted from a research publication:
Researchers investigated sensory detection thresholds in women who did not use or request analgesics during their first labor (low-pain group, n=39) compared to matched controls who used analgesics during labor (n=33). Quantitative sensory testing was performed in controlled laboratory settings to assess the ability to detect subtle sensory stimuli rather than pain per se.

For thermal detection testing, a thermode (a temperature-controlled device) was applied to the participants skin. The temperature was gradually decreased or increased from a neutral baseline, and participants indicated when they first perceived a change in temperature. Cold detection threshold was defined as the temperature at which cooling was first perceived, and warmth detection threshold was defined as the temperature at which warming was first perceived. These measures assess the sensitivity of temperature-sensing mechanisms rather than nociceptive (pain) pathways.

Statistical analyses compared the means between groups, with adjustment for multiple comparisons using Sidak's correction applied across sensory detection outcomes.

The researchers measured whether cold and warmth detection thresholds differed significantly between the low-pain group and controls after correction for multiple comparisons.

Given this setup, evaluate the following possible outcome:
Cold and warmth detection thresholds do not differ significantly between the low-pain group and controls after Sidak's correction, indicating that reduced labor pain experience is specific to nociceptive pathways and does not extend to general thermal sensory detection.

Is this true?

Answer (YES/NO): NO